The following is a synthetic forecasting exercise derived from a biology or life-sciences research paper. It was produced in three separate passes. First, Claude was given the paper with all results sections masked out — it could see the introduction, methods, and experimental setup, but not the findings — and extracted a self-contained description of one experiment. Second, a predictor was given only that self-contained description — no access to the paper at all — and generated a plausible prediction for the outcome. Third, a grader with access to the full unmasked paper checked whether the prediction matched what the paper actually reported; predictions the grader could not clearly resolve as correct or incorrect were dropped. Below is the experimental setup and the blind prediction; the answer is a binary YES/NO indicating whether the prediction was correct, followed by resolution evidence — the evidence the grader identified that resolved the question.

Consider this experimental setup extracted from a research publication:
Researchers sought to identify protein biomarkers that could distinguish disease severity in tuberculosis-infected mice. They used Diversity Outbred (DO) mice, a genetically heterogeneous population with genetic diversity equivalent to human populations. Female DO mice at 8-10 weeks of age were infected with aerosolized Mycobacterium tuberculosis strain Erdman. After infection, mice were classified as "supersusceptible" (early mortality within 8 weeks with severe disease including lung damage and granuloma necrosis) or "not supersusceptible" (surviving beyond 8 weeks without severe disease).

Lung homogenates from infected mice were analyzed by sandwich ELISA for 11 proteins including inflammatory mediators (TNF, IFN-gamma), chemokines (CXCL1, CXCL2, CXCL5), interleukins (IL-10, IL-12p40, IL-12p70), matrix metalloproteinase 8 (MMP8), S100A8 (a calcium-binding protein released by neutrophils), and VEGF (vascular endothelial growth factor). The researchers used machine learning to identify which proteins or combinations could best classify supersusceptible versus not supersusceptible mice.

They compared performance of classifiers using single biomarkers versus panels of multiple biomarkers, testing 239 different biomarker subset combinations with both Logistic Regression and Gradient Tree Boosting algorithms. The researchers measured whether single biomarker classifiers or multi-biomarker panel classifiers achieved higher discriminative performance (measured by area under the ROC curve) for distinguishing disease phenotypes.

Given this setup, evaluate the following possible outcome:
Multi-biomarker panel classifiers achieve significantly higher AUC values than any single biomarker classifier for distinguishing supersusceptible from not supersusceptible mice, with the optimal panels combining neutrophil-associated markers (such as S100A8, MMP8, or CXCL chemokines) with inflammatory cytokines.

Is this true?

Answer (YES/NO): NO